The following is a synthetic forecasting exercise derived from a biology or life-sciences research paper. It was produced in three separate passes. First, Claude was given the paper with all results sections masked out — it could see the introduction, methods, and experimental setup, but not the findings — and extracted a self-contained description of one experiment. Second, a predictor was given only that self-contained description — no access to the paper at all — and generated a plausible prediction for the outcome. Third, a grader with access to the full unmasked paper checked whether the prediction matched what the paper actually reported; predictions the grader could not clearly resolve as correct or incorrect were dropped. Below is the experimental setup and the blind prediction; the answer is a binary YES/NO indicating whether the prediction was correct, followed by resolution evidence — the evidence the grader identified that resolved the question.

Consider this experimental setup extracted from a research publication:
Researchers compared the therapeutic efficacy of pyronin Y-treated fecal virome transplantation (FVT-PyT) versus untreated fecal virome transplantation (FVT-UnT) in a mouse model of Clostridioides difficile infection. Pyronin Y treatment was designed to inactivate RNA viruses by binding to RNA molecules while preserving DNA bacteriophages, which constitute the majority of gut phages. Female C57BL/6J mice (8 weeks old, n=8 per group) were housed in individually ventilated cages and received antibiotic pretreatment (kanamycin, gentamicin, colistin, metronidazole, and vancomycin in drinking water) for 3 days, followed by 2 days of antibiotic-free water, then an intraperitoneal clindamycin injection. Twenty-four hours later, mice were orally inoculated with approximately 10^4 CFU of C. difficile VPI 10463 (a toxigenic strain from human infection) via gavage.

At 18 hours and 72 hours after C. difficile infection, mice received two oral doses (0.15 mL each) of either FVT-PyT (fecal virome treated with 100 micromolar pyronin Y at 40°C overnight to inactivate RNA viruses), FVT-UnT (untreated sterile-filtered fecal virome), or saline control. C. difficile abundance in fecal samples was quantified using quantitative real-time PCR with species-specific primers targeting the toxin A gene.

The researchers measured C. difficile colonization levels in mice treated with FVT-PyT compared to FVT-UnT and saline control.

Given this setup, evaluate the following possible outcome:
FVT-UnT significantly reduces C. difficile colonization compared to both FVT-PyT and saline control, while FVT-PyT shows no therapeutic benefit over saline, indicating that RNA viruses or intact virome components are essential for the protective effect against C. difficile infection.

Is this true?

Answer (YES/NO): NO